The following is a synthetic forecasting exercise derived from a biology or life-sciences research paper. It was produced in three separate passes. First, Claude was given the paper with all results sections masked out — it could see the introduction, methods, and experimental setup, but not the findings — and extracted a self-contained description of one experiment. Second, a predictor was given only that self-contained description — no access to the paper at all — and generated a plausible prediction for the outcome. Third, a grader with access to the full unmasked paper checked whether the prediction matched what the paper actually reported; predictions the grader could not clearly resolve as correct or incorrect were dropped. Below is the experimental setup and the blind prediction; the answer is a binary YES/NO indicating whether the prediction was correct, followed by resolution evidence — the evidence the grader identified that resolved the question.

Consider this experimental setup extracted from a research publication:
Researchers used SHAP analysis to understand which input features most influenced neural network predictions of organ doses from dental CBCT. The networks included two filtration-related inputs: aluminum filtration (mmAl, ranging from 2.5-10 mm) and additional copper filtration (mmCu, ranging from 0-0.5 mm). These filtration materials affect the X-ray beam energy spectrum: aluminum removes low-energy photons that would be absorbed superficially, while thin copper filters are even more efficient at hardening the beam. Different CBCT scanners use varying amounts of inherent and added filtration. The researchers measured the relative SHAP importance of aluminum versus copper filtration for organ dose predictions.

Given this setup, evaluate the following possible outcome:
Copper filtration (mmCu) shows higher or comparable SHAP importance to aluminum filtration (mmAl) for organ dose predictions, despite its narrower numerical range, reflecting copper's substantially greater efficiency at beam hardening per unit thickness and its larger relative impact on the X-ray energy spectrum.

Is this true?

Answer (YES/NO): YES